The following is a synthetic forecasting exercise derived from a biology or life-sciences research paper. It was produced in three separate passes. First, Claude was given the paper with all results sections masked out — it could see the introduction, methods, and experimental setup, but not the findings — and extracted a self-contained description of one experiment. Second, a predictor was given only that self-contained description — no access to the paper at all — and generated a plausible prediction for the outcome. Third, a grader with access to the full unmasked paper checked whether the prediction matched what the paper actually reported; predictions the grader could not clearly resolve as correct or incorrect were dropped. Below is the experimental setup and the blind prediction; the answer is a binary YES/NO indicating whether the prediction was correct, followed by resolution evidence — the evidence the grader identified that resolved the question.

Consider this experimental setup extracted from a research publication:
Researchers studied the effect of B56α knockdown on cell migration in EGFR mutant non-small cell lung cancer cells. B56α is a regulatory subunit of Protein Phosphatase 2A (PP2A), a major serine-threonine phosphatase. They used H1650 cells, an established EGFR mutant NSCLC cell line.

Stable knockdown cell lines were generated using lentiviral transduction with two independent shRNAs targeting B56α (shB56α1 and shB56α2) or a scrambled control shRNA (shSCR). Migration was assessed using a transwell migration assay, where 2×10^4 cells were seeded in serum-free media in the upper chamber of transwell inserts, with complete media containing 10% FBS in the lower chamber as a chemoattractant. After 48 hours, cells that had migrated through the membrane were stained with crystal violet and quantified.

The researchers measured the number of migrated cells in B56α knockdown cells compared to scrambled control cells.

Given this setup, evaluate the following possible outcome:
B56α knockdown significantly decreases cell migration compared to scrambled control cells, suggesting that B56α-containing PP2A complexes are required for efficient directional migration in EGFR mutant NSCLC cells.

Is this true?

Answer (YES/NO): NO